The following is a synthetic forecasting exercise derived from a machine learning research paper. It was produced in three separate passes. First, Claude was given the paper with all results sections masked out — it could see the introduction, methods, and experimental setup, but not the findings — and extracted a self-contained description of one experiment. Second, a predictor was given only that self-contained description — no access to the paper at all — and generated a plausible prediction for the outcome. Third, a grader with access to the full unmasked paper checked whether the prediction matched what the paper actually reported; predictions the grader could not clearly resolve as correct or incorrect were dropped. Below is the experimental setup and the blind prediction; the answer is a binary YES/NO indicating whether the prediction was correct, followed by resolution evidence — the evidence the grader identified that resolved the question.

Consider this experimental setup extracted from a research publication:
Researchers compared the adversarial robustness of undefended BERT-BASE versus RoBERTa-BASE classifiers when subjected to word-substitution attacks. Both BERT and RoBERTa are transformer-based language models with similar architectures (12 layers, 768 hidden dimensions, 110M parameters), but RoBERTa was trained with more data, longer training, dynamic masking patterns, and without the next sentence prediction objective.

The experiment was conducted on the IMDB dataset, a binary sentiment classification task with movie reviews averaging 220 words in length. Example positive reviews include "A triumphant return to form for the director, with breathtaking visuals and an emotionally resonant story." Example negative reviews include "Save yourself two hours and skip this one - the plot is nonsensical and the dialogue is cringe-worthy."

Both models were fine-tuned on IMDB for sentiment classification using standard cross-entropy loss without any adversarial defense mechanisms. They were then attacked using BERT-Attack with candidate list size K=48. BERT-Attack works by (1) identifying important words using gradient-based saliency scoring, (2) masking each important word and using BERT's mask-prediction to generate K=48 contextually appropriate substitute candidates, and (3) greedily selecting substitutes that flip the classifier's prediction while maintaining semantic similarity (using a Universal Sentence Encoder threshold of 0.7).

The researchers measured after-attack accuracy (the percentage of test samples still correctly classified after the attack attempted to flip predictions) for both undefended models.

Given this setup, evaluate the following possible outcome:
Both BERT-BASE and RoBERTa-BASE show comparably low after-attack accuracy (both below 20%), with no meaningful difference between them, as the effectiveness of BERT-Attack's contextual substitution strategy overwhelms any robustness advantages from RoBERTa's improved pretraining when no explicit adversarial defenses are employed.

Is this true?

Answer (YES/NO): NO